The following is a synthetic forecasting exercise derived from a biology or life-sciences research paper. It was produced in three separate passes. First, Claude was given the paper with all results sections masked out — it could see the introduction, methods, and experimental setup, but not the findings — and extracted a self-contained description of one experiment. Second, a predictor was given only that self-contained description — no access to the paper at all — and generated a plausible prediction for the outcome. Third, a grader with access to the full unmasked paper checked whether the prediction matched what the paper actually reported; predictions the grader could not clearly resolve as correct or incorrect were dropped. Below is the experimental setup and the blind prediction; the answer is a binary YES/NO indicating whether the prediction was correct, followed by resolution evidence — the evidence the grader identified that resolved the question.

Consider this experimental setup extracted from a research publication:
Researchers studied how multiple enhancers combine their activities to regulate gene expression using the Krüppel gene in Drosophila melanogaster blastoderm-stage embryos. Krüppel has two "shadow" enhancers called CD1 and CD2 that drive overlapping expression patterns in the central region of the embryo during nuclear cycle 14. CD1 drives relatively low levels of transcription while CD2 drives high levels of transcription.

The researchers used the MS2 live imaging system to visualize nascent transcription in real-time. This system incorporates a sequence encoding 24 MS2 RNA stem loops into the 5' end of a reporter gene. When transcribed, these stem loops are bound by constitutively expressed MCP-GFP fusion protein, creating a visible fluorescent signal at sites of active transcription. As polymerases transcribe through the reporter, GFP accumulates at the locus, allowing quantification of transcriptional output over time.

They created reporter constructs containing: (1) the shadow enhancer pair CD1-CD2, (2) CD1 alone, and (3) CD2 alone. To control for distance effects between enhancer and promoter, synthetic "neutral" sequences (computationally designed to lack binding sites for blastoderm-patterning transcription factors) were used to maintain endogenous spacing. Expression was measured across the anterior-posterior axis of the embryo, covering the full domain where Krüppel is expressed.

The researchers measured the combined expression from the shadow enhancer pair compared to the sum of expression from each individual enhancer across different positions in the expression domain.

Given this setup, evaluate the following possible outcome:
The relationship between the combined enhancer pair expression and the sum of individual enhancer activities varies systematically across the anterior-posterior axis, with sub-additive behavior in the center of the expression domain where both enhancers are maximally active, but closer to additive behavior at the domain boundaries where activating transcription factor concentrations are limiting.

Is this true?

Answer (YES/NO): NO